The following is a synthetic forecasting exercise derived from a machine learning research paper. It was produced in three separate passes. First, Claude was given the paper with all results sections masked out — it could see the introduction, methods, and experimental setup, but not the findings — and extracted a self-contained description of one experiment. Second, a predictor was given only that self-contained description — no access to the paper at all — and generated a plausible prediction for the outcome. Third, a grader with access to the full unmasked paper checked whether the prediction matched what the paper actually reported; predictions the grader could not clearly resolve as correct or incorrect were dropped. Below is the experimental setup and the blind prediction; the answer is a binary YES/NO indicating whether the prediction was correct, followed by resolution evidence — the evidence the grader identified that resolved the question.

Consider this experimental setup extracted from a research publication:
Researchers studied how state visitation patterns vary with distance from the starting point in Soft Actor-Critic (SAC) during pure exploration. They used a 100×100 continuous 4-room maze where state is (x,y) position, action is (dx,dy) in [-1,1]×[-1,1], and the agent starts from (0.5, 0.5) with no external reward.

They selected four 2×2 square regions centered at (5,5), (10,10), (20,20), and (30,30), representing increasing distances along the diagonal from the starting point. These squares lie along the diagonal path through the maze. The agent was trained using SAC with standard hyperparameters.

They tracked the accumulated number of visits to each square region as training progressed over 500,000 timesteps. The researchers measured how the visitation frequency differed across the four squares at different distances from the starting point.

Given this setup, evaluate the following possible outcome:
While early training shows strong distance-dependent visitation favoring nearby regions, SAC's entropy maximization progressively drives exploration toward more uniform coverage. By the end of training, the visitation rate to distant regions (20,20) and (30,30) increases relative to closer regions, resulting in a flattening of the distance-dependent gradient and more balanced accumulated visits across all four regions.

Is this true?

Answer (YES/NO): NO